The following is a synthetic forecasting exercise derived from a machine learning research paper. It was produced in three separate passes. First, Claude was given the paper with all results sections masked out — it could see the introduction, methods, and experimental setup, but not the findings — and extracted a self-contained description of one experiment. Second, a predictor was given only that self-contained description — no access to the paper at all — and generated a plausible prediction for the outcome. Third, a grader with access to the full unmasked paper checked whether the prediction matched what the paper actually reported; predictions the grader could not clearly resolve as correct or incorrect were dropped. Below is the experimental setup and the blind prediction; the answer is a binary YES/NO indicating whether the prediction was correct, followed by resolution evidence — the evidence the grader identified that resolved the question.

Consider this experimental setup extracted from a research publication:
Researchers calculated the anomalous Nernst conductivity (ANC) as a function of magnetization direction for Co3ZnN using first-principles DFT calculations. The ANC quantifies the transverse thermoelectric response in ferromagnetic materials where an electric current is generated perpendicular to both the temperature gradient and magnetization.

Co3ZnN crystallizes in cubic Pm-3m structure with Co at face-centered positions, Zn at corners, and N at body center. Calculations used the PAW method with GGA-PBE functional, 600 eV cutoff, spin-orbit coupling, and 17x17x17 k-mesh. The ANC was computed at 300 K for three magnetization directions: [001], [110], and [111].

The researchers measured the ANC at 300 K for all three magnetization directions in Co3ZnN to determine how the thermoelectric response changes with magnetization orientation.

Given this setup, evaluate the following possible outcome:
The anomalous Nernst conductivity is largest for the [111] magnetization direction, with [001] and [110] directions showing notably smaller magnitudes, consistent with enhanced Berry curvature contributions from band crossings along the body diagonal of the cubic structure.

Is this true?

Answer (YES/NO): NO